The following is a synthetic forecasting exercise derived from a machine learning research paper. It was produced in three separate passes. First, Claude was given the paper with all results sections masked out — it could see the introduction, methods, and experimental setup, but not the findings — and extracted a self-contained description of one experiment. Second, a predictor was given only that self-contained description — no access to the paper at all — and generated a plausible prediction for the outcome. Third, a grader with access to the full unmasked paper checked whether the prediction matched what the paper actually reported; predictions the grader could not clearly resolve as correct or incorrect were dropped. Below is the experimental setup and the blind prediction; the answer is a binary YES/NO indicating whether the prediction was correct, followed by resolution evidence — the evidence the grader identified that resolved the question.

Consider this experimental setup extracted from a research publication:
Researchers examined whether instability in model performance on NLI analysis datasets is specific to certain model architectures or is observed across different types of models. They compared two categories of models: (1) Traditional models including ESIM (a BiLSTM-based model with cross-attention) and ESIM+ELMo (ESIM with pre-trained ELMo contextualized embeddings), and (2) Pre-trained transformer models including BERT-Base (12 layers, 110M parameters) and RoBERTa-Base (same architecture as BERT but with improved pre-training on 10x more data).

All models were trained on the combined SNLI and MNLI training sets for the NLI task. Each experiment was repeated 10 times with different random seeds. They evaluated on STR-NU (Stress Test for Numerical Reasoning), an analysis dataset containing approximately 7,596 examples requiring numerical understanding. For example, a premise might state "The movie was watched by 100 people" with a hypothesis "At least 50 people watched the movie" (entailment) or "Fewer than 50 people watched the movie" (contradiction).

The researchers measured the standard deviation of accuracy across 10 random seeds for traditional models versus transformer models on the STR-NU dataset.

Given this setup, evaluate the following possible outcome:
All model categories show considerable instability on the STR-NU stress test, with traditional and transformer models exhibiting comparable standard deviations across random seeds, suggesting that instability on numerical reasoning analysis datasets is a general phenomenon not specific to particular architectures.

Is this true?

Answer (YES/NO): NO